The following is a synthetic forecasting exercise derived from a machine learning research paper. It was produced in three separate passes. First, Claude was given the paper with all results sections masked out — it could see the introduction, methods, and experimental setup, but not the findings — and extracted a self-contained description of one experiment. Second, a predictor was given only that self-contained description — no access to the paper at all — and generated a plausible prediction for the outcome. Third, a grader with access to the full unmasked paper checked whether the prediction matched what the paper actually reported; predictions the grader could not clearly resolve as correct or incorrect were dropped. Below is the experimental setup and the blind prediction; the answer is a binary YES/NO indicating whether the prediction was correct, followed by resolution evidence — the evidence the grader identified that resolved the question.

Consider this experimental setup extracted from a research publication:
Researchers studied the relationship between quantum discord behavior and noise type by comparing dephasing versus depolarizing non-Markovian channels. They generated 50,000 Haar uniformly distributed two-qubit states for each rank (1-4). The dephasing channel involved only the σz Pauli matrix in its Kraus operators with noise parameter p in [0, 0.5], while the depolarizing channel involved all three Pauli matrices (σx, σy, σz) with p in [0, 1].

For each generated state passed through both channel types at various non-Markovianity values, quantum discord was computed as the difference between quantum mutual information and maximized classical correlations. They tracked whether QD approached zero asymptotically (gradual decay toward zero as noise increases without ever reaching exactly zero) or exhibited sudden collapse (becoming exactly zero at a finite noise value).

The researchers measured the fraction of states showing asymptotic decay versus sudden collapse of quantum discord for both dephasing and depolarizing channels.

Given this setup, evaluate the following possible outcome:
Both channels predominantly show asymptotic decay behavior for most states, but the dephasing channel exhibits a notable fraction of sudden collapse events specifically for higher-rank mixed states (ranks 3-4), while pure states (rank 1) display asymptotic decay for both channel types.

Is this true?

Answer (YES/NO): NO